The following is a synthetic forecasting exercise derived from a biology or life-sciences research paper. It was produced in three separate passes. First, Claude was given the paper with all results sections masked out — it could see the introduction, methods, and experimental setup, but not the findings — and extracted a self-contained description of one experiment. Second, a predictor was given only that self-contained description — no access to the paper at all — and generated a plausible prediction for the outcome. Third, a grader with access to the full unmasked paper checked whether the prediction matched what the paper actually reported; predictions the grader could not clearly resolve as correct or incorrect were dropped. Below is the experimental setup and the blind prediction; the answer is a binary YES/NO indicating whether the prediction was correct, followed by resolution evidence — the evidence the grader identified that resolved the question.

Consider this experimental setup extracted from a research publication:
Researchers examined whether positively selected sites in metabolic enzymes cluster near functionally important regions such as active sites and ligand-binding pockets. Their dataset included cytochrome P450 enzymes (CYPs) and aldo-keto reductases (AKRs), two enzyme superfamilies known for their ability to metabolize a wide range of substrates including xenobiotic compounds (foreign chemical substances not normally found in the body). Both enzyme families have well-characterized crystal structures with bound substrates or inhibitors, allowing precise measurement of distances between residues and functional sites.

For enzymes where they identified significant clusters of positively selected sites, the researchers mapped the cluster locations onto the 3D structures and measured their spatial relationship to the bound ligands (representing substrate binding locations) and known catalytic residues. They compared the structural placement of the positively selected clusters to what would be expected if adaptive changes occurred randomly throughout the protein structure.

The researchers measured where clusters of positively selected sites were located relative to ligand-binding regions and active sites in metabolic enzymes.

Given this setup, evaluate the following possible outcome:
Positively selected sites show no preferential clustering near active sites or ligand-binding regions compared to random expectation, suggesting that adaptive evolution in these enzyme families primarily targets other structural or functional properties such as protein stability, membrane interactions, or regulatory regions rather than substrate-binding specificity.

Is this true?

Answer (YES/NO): NO